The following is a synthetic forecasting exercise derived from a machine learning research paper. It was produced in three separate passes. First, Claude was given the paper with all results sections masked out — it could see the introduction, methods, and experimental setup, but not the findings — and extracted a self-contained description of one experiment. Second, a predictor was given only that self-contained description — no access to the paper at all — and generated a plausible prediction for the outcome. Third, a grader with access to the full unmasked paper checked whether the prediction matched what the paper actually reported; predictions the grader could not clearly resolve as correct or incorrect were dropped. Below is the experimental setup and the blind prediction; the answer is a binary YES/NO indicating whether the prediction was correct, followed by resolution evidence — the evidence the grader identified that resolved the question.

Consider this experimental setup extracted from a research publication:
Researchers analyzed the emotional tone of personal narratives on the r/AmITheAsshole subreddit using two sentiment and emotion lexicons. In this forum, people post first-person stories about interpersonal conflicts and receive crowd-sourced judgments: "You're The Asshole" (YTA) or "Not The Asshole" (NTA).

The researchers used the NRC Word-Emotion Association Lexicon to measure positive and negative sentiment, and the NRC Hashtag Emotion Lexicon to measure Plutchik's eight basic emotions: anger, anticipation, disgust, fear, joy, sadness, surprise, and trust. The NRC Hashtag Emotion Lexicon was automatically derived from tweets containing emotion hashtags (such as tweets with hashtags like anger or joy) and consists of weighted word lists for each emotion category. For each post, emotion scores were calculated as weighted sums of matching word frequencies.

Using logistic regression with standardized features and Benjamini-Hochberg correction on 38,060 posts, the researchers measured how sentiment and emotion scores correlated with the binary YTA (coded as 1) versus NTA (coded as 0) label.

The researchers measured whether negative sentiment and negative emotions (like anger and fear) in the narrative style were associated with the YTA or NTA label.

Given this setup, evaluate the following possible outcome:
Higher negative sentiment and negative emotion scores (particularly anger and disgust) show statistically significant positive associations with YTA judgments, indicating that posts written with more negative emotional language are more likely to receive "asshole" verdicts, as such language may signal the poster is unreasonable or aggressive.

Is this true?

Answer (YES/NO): NO